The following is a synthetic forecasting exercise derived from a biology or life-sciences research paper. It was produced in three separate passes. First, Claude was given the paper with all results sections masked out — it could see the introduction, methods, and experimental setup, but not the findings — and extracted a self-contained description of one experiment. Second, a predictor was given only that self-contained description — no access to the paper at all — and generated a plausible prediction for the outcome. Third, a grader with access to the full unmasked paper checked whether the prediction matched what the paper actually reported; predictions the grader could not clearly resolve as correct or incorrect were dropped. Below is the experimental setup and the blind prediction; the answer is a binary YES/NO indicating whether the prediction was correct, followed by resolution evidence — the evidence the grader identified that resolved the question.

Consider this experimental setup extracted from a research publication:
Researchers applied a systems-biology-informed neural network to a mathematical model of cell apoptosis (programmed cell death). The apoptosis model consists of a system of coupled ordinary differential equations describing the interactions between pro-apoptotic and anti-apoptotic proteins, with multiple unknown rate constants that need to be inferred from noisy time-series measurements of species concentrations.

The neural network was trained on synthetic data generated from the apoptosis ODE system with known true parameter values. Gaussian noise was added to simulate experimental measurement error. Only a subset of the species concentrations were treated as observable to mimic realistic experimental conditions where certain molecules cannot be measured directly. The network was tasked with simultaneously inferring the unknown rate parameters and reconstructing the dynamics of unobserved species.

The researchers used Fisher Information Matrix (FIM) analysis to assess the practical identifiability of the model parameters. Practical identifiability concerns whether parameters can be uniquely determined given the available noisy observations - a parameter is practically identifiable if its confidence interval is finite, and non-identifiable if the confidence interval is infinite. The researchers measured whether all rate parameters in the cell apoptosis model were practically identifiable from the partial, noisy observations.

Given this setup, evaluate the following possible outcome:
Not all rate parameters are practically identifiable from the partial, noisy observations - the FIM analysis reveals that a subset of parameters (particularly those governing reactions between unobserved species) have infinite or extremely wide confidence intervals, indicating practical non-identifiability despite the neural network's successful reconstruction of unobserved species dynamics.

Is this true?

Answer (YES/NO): YES